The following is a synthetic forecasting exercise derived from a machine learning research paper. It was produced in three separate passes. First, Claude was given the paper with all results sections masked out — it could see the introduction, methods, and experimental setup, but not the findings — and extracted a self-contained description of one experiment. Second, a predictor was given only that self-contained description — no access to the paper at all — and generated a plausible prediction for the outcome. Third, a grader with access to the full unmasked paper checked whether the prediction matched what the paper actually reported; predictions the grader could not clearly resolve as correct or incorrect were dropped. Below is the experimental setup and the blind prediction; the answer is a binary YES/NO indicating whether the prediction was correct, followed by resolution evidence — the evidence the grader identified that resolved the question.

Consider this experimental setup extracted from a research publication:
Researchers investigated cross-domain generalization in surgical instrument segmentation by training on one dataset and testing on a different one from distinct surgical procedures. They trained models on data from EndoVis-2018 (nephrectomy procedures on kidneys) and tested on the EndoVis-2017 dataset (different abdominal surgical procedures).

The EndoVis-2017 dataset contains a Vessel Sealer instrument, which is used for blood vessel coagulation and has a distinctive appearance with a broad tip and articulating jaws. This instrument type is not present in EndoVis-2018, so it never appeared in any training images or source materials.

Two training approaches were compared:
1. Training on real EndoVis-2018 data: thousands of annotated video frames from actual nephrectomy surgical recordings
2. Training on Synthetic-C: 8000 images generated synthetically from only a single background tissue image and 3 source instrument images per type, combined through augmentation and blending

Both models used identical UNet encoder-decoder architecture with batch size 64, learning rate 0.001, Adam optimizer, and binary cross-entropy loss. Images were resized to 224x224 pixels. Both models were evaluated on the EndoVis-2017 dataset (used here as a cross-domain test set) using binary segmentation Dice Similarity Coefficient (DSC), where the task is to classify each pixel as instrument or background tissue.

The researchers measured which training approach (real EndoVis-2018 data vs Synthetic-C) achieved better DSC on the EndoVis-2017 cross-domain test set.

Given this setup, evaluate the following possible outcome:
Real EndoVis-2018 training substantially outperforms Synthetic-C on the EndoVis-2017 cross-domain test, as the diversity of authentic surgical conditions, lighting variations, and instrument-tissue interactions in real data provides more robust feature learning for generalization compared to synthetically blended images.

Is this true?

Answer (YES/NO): YES